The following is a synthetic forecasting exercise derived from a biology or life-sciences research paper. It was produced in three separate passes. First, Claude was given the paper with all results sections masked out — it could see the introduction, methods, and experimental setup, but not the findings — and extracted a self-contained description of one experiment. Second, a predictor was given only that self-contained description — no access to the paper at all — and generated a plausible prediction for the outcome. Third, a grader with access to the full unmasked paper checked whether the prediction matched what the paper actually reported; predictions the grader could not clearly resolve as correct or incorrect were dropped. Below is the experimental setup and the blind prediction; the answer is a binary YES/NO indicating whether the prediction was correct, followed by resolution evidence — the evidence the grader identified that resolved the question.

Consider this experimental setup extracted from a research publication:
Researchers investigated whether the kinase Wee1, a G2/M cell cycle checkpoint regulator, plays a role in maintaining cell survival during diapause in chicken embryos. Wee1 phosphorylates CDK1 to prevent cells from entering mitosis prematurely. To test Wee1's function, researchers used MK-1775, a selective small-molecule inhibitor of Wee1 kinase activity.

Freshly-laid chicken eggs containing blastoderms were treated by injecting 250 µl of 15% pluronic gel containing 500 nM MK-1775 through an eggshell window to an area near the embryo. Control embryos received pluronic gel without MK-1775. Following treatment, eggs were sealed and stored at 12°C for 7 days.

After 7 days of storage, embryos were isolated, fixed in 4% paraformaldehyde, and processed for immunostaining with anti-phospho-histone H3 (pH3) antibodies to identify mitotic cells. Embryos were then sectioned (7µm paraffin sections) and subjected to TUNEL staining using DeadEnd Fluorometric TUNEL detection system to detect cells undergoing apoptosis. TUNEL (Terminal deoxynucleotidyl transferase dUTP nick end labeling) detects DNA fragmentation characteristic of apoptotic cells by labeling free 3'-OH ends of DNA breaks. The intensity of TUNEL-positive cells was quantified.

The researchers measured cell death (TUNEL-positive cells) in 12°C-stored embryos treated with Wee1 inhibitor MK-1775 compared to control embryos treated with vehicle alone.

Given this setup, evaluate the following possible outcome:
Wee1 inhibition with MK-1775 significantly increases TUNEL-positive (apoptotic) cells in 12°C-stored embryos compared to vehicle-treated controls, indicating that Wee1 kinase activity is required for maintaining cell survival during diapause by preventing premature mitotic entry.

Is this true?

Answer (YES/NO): YES